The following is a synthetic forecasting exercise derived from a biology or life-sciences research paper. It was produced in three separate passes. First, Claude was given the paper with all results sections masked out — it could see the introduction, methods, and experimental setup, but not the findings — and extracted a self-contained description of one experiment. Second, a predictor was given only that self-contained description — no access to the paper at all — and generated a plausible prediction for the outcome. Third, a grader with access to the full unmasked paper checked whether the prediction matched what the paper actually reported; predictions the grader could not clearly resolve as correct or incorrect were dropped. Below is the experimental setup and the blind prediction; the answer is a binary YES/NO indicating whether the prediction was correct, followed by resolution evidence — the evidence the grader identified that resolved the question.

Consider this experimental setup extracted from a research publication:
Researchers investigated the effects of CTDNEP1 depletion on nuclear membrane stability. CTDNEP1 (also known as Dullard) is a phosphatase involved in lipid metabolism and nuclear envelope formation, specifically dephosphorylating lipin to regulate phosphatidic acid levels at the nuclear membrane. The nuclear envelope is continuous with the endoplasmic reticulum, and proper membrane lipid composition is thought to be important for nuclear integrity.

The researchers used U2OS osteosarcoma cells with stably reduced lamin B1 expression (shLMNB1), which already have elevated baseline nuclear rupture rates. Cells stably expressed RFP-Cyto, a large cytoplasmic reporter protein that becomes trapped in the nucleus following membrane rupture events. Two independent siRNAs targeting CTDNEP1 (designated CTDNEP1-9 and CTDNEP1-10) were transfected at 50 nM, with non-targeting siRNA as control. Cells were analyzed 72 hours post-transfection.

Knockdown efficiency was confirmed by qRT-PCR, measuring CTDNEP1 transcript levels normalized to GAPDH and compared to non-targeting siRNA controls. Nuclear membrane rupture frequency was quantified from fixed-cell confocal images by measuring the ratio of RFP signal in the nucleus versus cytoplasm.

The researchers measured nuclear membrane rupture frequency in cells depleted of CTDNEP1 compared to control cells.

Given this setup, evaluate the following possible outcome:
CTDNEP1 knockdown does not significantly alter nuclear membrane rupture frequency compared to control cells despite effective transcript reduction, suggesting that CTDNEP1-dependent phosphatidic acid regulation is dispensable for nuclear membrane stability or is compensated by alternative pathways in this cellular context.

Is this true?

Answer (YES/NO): NO